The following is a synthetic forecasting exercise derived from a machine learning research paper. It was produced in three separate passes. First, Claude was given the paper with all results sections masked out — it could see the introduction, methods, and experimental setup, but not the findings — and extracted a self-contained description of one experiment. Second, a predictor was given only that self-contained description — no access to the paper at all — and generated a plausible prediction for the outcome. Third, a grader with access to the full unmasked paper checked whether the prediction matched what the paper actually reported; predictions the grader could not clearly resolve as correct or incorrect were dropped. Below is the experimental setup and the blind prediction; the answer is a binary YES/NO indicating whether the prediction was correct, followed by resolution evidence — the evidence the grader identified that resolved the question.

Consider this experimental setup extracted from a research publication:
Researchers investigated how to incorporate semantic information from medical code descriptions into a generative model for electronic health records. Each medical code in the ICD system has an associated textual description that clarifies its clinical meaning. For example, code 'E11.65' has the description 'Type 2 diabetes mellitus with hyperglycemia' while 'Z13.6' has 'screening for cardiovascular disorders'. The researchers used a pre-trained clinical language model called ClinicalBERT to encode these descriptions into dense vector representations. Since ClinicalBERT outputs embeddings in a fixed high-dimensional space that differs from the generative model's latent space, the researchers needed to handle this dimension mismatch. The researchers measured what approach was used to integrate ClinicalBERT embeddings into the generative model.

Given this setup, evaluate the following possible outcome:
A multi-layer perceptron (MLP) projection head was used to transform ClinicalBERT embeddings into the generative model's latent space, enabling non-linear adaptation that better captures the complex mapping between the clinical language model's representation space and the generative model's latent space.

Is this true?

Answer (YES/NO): NO